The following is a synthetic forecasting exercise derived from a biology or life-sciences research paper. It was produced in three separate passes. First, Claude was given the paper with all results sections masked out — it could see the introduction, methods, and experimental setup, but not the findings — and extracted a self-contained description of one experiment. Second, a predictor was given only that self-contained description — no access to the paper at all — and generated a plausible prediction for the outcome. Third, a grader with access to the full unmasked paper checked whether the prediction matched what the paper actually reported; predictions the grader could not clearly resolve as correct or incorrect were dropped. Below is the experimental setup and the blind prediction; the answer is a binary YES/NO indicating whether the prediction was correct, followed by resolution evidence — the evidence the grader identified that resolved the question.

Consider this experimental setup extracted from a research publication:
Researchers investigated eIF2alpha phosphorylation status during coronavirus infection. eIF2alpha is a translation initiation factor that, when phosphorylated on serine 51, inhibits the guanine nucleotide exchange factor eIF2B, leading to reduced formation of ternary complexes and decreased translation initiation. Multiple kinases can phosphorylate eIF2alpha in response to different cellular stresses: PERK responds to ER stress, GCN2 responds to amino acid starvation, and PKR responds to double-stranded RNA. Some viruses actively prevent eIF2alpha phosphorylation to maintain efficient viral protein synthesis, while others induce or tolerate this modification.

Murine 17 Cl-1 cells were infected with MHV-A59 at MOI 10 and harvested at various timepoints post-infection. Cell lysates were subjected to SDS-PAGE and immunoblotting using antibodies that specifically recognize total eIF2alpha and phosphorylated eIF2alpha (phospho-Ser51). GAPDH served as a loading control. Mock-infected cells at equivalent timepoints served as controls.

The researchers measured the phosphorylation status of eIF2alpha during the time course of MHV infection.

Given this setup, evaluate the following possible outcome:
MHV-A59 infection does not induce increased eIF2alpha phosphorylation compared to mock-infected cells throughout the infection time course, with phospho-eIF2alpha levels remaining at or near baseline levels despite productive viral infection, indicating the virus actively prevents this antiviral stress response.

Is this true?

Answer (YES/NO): NO